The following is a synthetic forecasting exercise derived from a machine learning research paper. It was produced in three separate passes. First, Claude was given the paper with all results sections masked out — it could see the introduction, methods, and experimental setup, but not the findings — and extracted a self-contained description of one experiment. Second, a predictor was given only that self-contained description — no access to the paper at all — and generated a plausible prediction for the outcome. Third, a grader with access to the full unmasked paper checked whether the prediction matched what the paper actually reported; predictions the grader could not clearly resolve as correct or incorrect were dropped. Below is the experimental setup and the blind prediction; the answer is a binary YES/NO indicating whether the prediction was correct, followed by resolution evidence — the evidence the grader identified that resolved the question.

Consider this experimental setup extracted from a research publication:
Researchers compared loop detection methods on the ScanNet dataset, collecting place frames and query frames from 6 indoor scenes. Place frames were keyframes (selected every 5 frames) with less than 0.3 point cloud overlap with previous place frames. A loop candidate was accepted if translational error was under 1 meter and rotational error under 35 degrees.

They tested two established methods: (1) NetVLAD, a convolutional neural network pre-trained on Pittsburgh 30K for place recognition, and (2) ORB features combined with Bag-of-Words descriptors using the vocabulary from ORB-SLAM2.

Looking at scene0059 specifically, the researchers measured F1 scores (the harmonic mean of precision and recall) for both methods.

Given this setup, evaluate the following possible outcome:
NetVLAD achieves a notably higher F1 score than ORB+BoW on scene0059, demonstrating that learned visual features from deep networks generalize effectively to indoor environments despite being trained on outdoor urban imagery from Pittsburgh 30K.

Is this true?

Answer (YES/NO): NO